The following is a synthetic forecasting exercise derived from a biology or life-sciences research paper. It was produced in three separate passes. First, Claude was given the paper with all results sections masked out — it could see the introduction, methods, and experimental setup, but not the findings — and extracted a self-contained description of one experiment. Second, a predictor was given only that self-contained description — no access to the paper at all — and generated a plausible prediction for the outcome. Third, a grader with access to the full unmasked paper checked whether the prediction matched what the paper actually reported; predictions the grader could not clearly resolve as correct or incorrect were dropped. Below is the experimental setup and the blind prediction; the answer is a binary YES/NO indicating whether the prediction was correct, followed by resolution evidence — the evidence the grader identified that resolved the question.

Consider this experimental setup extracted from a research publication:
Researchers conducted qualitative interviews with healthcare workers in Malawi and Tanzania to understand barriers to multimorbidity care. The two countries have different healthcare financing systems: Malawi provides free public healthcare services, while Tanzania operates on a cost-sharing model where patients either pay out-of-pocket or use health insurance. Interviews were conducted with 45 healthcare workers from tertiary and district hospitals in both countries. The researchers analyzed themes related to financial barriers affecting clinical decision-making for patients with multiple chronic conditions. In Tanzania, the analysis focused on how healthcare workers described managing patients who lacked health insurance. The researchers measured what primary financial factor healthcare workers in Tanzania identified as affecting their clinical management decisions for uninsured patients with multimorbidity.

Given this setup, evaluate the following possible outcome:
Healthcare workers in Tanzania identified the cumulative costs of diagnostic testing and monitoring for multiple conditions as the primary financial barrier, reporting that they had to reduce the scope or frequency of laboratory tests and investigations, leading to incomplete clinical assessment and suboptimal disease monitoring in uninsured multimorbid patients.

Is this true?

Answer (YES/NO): NO